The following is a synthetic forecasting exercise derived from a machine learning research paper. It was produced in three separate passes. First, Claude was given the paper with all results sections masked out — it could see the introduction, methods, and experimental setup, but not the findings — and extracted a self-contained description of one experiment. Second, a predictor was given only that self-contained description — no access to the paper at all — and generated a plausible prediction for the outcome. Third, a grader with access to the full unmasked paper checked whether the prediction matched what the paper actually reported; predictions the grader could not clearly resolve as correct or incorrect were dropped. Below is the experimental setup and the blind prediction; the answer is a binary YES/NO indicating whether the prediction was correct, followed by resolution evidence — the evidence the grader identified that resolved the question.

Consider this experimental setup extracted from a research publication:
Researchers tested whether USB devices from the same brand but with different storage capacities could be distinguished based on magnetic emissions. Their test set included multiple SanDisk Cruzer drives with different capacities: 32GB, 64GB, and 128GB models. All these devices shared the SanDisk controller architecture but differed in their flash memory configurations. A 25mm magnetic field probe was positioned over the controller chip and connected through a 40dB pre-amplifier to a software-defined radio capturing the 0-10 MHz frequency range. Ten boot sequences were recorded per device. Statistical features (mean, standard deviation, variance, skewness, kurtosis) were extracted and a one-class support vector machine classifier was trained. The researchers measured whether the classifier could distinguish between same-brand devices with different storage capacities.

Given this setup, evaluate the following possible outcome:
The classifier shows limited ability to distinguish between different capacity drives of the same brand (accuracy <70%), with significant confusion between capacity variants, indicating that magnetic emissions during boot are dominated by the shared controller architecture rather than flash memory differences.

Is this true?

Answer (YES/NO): NO